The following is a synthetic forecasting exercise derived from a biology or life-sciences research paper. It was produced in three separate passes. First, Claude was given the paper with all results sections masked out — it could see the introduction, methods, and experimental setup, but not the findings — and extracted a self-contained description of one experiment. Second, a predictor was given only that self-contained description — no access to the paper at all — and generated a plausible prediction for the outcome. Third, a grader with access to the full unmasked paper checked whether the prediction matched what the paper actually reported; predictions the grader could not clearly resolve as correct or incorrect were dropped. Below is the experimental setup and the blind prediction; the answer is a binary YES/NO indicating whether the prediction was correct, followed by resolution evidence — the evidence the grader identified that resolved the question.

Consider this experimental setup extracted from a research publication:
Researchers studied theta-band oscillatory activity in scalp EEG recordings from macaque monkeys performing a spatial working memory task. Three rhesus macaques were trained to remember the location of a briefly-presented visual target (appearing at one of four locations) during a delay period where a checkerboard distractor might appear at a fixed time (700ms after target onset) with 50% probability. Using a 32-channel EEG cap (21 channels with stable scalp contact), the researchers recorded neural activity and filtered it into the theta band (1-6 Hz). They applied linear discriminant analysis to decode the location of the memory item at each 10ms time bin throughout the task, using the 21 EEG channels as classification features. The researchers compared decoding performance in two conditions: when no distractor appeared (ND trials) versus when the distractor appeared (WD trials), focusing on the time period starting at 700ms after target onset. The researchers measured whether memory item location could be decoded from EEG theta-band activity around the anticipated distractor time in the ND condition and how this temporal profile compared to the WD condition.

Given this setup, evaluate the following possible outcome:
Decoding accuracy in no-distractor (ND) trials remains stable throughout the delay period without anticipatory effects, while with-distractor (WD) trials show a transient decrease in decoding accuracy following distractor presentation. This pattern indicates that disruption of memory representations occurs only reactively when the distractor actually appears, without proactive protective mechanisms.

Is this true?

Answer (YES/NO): NO